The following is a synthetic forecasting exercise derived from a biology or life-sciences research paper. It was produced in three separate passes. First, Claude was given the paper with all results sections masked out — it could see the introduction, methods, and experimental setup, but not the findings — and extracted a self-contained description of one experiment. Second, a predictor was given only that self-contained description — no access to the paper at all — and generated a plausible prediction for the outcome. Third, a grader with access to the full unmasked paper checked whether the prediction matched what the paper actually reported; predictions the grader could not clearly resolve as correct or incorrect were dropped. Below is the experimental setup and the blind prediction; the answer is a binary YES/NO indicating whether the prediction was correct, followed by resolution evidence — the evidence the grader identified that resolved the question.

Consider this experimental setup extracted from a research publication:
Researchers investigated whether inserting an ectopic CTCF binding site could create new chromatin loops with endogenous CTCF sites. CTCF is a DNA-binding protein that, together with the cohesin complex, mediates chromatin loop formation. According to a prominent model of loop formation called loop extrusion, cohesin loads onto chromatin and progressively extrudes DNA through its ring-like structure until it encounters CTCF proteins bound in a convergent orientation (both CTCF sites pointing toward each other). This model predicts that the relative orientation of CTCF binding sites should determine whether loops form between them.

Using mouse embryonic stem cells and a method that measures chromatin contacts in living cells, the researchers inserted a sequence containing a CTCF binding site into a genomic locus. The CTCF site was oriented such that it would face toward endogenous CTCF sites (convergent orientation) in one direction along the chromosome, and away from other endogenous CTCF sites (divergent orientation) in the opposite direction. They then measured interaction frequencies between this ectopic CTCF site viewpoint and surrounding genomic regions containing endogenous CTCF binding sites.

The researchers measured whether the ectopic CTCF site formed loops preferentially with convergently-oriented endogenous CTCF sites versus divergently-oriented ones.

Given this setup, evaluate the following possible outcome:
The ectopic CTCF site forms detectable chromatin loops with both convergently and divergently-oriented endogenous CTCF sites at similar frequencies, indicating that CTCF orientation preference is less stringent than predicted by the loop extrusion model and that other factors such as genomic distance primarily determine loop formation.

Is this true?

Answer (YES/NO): NO